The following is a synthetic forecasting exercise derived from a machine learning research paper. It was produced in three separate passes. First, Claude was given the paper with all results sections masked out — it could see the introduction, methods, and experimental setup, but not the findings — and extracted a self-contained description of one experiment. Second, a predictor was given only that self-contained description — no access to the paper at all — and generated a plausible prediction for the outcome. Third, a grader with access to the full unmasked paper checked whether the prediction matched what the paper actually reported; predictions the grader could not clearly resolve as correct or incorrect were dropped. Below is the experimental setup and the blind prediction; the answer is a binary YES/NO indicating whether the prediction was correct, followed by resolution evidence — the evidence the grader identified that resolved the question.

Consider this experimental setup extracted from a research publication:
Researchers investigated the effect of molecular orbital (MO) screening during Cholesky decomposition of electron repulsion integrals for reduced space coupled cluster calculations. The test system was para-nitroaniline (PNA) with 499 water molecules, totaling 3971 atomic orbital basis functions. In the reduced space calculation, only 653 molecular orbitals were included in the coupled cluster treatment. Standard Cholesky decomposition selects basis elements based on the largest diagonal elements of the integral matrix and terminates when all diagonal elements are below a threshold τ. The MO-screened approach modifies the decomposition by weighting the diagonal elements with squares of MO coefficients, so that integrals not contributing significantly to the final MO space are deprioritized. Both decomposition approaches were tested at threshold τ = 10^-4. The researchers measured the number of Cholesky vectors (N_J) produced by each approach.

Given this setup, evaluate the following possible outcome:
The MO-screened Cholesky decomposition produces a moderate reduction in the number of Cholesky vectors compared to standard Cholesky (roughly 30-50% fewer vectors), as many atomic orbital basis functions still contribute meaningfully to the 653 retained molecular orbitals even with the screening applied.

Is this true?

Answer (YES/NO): NO